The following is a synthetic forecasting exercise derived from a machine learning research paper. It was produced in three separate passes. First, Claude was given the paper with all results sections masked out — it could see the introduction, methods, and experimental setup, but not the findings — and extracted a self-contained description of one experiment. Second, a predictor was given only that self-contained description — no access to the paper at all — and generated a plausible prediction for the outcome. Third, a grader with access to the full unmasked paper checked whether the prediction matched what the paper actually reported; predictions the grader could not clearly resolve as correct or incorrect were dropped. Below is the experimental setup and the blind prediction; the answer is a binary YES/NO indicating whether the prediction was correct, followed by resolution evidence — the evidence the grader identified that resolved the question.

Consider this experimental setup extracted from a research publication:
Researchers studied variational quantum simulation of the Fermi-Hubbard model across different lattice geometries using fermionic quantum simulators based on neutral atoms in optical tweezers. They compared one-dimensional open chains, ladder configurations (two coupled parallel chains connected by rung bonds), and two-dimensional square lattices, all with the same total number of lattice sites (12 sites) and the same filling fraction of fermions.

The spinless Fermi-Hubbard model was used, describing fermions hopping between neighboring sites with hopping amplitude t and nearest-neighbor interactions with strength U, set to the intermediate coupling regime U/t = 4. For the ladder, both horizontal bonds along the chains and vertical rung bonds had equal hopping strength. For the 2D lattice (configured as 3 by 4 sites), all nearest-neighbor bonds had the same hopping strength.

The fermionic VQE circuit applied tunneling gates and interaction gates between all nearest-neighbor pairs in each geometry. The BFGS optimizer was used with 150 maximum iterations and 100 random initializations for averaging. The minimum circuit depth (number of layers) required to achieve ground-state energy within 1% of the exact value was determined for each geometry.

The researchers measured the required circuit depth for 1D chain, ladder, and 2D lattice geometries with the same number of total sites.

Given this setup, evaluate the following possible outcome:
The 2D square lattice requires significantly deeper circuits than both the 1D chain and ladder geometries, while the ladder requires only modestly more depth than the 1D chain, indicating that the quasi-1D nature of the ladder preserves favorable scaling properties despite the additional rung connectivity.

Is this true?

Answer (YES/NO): NO